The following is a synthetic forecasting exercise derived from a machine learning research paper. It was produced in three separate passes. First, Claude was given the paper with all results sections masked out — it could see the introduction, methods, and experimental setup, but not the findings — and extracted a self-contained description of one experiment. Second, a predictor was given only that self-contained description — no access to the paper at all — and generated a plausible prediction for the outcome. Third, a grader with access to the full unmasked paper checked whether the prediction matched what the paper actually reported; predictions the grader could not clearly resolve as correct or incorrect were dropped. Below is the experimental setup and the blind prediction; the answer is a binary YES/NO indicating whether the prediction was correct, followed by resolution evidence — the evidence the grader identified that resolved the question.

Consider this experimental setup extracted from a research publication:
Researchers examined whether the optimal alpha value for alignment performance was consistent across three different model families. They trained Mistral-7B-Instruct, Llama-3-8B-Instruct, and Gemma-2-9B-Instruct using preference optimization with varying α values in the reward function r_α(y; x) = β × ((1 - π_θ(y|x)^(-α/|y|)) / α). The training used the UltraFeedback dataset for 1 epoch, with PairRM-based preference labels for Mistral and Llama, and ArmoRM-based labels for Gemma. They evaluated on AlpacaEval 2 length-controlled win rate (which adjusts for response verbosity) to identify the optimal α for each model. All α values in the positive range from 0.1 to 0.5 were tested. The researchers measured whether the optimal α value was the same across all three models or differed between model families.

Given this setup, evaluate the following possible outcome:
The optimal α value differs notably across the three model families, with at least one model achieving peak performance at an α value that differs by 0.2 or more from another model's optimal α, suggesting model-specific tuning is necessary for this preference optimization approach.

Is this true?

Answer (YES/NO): NO